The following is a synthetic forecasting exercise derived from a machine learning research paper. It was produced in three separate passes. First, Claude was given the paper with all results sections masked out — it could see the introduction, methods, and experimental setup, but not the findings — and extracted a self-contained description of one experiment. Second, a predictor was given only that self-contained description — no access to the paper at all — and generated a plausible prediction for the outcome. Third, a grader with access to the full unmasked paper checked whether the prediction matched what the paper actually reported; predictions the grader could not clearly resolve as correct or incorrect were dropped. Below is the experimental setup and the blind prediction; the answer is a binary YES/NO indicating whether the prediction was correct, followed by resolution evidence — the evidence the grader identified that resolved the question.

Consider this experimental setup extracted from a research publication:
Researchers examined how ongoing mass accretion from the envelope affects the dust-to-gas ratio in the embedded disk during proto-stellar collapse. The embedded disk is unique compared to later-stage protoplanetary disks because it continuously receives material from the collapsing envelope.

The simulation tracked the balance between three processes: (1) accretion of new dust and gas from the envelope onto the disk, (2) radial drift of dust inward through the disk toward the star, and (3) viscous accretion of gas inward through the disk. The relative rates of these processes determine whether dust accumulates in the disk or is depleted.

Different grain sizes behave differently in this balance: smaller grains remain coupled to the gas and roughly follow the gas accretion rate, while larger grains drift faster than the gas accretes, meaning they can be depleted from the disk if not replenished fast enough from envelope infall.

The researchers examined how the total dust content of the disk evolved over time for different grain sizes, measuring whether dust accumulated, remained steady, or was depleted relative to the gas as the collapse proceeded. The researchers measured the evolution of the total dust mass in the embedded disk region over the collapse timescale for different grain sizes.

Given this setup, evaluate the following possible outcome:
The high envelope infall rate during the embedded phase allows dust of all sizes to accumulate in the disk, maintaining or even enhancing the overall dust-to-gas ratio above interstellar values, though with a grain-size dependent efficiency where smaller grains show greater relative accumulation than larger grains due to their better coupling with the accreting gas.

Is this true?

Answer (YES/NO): NO